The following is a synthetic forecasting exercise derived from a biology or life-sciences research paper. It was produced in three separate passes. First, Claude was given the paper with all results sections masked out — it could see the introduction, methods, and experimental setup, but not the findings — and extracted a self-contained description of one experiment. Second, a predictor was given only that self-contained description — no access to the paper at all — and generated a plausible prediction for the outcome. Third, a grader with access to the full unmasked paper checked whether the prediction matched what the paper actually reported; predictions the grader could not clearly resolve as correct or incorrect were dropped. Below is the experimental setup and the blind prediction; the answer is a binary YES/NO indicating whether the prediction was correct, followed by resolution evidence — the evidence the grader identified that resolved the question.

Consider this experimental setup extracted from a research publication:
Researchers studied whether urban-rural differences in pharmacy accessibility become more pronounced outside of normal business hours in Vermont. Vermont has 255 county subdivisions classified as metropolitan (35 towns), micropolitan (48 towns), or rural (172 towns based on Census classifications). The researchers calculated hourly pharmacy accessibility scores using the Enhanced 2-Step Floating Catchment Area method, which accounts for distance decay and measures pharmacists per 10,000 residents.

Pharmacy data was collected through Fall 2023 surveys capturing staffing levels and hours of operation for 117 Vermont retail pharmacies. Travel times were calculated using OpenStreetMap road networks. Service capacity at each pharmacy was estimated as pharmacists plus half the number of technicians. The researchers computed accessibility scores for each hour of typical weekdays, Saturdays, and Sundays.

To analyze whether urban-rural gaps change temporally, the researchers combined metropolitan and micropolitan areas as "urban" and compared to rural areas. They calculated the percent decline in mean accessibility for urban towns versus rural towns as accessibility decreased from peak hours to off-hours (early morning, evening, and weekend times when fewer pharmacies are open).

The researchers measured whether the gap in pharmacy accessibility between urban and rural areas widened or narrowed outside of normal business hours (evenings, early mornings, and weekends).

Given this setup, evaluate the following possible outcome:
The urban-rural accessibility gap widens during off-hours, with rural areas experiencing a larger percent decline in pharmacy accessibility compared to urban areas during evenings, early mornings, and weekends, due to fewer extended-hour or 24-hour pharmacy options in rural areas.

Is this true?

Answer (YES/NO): YES